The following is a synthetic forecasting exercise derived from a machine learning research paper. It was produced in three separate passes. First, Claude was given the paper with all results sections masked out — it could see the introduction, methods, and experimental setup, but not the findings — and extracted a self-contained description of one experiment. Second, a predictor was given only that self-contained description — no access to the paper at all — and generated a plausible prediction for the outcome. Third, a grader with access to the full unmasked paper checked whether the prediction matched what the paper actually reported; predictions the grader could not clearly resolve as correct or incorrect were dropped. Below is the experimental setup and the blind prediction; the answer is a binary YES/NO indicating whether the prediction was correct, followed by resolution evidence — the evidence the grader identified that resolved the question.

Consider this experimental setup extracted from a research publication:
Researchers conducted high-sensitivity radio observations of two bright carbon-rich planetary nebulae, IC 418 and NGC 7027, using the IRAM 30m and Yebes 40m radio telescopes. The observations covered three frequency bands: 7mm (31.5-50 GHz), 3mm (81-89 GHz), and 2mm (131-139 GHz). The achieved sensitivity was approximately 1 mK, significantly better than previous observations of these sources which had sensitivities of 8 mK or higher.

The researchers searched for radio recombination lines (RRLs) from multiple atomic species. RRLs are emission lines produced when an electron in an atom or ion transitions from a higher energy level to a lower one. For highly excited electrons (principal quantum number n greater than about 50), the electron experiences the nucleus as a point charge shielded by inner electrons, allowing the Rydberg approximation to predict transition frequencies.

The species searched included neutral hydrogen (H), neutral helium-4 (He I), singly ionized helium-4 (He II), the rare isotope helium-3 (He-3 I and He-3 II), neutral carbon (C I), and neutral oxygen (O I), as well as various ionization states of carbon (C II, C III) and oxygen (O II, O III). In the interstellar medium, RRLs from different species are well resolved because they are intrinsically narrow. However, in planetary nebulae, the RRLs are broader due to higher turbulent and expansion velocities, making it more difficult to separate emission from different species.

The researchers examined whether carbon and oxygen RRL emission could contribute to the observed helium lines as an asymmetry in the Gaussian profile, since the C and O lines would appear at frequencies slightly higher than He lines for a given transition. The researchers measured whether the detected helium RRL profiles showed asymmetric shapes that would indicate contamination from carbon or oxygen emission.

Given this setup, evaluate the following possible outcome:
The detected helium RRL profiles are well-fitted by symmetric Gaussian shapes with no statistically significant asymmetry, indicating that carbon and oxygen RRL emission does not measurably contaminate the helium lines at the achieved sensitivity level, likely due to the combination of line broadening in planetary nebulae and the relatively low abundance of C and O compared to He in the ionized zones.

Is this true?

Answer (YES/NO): YES